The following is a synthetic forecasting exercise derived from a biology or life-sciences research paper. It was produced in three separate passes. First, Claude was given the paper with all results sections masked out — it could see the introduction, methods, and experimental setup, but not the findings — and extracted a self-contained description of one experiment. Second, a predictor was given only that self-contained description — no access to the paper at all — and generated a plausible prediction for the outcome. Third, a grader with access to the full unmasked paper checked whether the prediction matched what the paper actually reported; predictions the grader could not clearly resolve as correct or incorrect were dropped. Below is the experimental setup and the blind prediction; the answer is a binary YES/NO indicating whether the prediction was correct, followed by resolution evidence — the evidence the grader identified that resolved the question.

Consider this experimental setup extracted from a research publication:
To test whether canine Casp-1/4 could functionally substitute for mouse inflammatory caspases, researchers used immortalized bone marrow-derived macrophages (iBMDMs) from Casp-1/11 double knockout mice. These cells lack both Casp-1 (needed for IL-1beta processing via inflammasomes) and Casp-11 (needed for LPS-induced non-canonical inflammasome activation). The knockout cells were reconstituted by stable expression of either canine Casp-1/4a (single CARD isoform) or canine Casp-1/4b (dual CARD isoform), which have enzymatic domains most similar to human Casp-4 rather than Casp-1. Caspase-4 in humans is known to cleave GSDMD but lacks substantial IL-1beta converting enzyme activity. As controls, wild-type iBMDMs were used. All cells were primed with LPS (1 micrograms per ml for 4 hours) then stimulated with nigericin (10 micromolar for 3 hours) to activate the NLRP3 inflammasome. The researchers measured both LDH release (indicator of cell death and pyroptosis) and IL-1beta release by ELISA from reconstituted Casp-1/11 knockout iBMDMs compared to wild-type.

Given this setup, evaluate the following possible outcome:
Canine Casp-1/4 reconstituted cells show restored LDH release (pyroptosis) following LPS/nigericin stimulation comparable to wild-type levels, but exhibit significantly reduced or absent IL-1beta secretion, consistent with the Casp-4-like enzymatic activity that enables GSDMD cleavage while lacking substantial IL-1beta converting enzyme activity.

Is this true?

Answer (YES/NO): NO